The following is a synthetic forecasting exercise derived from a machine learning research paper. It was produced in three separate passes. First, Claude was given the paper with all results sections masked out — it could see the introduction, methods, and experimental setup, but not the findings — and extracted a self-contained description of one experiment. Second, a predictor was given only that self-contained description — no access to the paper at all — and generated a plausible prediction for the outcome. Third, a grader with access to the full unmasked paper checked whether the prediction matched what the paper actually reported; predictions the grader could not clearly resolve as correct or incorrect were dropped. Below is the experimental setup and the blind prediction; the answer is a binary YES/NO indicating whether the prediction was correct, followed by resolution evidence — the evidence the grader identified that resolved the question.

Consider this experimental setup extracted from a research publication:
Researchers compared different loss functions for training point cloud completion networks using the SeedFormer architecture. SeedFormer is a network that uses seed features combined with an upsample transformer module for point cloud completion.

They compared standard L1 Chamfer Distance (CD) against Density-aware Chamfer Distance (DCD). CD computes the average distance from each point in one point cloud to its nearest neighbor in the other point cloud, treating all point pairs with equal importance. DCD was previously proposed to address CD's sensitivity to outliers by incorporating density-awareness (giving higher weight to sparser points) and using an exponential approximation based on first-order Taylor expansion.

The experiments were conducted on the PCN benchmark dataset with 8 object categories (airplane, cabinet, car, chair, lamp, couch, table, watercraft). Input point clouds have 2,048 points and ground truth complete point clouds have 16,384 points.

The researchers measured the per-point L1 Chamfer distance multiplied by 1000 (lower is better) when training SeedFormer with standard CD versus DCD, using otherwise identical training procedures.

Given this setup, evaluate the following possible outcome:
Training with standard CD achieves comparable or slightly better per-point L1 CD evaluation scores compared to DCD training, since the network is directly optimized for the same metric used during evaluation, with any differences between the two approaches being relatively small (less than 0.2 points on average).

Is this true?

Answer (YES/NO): NO